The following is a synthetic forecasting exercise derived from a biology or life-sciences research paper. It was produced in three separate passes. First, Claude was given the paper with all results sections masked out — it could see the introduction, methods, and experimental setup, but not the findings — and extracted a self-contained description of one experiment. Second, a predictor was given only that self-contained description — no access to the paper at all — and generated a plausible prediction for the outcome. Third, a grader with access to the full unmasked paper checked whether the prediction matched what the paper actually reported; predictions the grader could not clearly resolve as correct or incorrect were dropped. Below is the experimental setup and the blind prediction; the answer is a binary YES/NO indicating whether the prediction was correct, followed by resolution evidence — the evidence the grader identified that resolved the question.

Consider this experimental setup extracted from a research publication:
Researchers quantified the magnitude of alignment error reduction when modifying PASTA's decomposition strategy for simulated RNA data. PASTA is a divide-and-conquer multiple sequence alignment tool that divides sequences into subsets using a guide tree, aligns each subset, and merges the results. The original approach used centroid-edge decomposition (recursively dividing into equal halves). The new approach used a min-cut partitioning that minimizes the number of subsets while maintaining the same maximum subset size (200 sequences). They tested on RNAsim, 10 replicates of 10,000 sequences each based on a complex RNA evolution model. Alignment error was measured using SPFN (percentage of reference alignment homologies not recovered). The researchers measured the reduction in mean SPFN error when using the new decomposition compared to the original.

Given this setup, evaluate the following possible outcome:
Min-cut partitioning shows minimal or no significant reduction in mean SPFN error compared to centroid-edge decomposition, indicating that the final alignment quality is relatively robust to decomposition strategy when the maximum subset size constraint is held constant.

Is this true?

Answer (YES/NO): NO